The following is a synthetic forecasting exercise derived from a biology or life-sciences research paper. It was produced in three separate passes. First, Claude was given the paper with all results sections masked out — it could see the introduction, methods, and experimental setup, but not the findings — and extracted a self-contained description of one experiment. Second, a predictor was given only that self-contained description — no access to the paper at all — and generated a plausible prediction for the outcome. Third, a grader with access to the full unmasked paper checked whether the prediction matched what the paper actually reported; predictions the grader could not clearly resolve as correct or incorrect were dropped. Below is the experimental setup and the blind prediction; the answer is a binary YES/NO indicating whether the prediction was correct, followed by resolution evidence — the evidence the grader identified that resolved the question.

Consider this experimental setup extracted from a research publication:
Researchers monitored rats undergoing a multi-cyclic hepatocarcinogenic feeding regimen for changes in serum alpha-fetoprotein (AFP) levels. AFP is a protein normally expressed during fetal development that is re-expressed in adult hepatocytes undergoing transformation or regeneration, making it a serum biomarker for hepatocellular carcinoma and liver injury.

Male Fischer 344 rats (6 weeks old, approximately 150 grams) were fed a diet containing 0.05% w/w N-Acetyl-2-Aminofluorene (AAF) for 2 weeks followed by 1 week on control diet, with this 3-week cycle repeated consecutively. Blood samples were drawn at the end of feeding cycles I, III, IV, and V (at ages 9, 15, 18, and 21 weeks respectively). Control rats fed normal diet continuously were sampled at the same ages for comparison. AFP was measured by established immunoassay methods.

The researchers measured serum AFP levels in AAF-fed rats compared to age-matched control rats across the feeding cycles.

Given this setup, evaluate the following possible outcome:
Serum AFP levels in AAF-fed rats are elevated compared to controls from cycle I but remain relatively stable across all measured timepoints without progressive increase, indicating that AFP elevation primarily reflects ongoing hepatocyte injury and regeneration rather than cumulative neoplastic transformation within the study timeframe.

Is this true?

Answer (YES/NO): NO